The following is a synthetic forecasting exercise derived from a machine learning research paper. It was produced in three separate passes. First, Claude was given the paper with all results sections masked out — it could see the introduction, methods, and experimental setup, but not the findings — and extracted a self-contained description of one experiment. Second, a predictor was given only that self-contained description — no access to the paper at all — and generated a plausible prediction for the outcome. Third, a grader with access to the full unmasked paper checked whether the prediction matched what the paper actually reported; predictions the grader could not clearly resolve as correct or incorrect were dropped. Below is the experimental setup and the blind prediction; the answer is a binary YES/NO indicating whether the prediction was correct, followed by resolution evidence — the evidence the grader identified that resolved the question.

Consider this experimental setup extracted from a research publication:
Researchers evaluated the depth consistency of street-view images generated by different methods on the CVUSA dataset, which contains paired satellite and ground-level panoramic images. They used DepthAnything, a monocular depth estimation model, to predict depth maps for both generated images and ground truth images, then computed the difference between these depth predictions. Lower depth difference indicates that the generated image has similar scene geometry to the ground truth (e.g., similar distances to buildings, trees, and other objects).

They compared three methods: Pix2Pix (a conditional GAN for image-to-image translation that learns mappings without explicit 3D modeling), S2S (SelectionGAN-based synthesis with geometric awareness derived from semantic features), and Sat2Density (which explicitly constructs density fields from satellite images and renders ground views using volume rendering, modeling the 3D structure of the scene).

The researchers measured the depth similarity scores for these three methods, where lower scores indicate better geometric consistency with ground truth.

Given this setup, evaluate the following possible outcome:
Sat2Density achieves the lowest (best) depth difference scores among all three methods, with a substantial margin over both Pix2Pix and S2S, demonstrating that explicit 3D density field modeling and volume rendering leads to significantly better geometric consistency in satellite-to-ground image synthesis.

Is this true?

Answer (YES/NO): NO